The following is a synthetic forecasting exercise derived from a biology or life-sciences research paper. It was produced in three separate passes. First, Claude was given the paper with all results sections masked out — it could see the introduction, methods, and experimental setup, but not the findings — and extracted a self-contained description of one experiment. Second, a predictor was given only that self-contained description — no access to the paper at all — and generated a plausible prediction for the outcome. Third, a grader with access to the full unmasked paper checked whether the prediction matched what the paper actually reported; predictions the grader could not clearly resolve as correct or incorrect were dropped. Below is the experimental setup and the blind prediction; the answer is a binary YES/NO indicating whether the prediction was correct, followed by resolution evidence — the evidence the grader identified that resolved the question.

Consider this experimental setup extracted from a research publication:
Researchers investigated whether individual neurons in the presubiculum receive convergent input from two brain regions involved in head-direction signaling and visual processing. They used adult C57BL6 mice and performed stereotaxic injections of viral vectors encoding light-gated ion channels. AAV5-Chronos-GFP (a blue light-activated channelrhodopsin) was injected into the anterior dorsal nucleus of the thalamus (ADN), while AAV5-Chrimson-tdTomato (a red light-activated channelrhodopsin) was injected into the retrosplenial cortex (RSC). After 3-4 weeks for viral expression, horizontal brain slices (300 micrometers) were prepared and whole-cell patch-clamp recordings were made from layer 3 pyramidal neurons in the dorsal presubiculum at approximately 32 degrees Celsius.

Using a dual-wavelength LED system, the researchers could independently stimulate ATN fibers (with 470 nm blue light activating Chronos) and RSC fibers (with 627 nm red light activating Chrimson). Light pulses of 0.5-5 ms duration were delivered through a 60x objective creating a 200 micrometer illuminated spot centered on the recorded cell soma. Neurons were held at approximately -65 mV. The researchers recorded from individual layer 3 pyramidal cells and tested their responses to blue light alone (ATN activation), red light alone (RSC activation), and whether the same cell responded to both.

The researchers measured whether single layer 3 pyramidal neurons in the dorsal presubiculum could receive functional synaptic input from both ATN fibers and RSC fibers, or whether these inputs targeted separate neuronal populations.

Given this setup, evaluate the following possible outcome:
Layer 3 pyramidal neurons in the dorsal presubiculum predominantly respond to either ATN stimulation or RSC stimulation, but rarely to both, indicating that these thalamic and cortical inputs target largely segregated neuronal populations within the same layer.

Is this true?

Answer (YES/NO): NO